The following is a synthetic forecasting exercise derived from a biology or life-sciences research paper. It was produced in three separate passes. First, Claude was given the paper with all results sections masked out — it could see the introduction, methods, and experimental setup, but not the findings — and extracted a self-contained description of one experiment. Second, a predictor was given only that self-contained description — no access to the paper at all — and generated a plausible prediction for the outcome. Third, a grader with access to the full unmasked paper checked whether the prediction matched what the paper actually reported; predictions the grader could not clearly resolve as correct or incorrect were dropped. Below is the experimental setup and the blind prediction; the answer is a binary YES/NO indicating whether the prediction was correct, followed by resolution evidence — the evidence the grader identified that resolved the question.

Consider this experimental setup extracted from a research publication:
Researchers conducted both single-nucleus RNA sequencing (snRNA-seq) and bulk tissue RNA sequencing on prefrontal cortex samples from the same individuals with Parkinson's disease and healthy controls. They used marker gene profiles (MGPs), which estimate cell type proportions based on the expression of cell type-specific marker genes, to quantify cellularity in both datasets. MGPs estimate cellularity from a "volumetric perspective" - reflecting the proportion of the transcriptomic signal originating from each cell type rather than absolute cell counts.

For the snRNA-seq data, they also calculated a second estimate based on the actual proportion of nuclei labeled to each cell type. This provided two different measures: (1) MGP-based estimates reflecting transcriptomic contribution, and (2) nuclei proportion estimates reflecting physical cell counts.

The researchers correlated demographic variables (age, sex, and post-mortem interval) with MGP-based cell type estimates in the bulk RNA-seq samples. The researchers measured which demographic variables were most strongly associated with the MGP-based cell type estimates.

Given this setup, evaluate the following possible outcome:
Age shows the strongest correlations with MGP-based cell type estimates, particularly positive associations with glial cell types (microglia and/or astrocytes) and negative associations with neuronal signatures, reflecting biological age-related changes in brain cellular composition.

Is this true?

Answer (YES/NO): NO